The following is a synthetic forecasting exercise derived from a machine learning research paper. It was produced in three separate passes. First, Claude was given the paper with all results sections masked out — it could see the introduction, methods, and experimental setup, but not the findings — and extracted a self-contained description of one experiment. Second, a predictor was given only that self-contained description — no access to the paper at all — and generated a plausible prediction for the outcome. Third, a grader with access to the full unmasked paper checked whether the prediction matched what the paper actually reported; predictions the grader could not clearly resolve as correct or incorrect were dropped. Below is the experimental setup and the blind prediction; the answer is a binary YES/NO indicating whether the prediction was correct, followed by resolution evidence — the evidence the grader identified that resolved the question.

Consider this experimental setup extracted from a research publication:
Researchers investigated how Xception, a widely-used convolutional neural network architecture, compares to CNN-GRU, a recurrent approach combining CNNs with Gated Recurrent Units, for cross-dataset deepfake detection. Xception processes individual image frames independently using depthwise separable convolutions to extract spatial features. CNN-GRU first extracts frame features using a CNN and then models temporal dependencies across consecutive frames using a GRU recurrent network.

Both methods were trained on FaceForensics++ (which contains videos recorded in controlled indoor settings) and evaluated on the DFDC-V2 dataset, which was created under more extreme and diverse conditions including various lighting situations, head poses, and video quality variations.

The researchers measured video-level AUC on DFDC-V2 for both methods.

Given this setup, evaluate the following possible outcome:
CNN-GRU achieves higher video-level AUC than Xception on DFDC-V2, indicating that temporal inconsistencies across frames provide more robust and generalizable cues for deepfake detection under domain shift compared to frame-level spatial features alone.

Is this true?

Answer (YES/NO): NO